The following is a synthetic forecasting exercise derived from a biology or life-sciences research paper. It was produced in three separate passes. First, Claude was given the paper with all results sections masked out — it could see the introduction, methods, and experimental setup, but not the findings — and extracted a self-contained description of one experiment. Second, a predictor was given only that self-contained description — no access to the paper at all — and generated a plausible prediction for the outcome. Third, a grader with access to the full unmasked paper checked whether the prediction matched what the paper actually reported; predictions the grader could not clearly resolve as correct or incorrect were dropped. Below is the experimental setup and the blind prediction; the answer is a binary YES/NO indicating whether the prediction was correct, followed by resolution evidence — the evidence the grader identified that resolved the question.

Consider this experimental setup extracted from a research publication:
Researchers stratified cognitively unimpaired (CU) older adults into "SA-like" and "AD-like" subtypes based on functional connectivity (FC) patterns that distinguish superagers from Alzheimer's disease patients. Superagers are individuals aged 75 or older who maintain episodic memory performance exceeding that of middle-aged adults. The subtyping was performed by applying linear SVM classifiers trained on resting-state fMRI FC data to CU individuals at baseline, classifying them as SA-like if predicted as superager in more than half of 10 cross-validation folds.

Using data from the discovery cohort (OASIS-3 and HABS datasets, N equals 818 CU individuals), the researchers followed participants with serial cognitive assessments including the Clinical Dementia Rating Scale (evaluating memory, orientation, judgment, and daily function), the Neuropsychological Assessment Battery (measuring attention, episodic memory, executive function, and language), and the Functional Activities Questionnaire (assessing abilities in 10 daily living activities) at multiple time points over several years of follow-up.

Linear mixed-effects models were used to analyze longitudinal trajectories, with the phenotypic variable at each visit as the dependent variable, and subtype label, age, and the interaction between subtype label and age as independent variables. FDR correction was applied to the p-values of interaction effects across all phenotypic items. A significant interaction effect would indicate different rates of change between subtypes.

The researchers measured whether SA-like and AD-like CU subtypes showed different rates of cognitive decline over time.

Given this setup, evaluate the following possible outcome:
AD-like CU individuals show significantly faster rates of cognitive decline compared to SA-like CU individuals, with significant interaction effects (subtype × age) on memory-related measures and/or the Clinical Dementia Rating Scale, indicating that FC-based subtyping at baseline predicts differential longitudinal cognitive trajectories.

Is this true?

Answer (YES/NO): YES